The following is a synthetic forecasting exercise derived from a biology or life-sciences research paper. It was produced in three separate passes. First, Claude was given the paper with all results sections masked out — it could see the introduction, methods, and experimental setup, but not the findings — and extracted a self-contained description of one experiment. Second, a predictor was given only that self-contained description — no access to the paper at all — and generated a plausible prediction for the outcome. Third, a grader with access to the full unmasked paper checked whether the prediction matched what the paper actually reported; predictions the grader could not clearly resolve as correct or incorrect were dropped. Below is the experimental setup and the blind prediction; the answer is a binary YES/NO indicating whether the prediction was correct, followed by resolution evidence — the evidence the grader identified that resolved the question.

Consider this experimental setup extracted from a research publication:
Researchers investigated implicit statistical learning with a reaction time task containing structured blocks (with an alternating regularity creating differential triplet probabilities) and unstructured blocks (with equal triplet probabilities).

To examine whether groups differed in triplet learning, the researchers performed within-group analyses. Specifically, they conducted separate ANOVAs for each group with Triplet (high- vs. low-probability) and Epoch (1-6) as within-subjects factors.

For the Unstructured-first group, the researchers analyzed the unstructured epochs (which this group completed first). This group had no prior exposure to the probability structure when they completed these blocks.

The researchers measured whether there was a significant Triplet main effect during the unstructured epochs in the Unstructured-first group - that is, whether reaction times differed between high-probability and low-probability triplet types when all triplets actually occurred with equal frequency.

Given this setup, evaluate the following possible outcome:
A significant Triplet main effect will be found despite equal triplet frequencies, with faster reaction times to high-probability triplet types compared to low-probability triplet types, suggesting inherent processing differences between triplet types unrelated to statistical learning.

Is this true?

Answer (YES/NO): NO